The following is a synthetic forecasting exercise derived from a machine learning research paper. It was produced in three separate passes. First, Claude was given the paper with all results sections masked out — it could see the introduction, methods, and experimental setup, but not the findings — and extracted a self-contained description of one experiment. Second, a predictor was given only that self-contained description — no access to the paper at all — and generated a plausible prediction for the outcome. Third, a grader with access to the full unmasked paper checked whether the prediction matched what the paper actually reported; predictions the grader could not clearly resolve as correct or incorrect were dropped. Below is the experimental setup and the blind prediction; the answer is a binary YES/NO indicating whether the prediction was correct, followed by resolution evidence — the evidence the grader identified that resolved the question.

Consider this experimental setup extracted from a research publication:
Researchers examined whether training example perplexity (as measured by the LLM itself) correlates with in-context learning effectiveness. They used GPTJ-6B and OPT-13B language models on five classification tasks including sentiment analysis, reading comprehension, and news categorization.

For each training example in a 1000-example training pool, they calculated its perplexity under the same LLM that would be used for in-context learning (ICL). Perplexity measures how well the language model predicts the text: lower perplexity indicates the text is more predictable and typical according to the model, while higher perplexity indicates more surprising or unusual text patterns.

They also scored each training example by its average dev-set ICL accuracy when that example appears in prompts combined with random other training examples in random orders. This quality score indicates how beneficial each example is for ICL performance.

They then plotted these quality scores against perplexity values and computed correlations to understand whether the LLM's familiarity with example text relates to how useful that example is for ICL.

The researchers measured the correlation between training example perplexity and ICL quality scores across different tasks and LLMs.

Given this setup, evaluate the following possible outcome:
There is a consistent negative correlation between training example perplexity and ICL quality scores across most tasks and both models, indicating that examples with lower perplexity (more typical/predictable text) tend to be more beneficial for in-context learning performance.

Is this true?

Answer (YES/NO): NO